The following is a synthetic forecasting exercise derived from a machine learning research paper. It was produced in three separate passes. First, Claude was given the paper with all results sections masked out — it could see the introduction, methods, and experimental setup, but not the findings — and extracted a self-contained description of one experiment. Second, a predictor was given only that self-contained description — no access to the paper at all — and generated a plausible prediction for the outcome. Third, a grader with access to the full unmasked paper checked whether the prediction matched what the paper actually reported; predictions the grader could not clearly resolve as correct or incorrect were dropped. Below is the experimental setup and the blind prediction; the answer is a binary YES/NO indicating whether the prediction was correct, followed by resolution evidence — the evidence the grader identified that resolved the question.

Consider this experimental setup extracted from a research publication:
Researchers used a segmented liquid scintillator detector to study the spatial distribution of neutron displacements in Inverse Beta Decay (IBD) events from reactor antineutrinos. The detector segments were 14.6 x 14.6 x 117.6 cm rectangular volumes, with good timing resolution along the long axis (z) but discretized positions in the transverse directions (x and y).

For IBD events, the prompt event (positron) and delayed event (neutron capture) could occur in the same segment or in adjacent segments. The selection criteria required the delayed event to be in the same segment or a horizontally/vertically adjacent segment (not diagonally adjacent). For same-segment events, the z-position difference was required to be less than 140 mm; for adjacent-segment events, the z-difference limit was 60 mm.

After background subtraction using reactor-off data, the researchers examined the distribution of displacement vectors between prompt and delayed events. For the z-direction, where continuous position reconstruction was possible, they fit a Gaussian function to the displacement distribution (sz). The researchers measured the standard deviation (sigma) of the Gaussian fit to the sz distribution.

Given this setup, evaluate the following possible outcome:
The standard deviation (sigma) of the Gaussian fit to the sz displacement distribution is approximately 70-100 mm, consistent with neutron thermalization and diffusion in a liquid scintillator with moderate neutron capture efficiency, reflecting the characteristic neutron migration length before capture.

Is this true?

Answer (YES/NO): NO